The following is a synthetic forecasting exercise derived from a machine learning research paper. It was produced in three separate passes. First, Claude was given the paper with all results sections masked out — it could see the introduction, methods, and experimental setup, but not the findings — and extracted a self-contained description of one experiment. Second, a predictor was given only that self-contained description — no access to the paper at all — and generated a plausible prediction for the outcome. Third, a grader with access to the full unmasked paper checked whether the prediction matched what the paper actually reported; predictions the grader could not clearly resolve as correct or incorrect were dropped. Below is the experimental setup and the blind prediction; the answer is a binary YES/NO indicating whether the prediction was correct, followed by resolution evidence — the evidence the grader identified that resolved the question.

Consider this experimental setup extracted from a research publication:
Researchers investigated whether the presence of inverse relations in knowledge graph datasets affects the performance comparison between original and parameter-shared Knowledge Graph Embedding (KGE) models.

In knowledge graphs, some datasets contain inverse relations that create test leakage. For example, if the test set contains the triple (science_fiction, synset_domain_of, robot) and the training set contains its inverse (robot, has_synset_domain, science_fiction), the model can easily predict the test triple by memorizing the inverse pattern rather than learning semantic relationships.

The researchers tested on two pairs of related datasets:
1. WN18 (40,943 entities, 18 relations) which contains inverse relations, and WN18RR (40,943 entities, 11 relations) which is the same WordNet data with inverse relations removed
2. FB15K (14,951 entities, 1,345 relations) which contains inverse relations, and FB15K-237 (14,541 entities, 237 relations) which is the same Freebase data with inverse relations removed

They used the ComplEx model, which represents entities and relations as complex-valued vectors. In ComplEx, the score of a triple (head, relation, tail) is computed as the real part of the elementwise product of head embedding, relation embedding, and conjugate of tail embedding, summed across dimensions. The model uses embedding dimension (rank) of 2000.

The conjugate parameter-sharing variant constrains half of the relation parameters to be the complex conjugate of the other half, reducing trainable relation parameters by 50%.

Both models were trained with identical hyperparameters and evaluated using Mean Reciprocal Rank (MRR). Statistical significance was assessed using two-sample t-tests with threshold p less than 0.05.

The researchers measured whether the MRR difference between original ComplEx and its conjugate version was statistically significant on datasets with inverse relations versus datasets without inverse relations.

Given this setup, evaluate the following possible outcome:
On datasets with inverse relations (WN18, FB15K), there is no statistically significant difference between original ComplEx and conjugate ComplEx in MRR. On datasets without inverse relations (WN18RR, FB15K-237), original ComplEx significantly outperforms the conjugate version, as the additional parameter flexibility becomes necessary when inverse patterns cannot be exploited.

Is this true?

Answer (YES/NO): YES